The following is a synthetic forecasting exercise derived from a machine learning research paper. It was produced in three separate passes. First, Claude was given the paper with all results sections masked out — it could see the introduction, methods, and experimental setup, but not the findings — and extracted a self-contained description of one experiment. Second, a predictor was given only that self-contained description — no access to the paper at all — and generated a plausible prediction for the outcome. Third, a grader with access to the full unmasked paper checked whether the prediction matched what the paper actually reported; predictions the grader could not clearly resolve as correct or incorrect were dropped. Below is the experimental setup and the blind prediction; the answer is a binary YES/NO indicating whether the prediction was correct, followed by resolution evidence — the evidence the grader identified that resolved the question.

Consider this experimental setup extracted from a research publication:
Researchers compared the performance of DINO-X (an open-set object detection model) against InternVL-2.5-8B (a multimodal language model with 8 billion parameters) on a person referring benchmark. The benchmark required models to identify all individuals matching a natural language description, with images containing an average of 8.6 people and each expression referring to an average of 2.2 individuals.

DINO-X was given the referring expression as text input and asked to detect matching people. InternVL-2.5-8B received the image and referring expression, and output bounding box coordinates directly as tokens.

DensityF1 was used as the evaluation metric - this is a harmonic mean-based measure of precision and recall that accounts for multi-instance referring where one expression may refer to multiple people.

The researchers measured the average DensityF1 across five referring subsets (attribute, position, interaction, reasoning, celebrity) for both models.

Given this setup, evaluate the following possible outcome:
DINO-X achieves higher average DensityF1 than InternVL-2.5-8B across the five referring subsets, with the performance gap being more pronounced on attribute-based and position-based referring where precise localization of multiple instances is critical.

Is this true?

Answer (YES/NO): NO